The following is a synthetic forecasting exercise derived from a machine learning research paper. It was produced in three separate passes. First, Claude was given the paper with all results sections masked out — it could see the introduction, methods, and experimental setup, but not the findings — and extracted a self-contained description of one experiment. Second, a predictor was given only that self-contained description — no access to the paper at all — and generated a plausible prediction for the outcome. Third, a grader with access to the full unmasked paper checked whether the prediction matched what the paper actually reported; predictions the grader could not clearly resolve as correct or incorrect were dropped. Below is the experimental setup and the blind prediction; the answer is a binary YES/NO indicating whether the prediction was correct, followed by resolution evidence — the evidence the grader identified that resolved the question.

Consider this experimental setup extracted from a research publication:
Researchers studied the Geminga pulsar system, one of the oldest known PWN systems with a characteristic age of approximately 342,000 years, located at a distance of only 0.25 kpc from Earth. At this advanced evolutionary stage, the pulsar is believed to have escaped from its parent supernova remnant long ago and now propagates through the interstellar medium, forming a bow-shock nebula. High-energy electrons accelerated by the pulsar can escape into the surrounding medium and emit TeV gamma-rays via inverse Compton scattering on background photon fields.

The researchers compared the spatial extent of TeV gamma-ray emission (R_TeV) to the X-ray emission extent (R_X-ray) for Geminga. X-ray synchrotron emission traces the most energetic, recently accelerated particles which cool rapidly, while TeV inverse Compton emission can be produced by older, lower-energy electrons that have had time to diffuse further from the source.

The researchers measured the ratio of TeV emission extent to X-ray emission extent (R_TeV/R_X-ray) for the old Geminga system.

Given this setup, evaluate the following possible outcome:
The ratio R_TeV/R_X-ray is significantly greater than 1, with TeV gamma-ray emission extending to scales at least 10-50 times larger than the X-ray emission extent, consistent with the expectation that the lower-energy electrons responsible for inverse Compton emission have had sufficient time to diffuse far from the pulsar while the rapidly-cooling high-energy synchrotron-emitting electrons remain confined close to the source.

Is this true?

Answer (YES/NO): YES